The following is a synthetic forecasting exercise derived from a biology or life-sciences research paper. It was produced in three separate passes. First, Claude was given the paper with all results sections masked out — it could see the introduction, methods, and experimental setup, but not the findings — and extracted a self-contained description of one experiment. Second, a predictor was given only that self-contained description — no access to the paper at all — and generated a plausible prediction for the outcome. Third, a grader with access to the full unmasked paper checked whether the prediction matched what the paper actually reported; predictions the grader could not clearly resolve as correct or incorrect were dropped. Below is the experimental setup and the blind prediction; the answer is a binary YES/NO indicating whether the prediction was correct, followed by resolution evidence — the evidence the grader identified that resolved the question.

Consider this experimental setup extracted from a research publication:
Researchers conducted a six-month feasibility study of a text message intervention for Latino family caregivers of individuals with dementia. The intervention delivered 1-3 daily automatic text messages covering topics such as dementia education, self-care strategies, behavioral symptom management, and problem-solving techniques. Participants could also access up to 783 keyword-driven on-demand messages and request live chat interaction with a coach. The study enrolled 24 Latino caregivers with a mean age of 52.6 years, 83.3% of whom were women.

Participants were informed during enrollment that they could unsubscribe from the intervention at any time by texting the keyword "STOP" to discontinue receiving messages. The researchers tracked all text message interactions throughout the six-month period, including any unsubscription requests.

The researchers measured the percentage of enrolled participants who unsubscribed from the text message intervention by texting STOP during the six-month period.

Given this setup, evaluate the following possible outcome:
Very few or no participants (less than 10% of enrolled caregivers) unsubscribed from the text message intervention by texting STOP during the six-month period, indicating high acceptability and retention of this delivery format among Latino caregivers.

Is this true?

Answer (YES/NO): YES